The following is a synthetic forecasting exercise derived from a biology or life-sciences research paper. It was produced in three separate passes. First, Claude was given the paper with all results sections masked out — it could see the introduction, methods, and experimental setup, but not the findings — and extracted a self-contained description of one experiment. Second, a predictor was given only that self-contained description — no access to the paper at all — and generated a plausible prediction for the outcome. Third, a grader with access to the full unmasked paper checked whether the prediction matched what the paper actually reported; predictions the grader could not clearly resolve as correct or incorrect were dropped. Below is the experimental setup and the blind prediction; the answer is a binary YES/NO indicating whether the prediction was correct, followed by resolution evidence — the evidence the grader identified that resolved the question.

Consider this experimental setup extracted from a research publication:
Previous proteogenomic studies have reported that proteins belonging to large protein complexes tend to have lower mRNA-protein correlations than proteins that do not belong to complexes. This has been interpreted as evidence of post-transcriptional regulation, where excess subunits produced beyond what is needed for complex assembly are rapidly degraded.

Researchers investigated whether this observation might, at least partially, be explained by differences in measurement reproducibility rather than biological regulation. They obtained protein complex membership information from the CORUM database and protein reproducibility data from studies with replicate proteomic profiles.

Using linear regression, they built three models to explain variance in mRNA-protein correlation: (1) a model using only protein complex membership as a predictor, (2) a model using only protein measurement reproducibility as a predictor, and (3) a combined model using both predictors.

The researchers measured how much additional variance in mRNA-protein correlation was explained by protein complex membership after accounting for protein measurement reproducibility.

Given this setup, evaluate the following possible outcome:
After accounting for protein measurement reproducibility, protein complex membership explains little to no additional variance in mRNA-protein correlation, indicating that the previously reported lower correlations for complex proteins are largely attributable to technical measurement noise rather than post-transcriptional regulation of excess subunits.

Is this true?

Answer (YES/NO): NO